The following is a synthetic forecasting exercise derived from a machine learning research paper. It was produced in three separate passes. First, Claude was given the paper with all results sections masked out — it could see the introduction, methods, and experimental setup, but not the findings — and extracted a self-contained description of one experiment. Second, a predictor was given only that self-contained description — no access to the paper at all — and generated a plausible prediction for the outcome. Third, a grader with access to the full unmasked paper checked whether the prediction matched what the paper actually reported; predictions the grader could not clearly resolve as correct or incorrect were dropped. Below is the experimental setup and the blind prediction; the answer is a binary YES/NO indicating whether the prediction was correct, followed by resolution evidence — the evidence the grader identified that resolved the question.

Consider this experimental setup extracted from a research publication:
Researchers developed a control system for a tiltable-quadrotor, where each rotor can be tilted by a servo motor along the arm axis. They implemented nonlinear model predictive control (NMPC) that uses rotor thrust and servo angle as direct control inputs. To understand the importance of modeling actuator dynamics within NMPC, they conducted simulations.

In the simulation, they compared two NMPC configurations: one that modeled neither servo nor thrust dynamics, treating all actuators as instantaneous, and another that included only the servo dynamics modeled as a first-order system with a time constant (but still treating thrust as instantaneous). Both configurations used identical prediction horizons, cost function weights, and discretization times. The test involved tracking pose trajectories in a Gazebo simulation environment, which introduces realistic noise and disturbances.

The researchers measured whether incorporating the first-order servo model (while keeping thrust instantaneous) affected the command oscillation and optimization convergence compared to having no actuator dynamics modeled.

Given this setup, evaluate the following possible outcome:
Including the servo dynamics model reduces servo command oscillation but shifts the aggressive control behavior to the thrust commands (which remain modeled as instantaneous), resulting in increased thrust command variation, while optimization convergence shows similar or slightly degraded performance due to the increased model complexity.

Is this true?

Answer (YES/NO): NO